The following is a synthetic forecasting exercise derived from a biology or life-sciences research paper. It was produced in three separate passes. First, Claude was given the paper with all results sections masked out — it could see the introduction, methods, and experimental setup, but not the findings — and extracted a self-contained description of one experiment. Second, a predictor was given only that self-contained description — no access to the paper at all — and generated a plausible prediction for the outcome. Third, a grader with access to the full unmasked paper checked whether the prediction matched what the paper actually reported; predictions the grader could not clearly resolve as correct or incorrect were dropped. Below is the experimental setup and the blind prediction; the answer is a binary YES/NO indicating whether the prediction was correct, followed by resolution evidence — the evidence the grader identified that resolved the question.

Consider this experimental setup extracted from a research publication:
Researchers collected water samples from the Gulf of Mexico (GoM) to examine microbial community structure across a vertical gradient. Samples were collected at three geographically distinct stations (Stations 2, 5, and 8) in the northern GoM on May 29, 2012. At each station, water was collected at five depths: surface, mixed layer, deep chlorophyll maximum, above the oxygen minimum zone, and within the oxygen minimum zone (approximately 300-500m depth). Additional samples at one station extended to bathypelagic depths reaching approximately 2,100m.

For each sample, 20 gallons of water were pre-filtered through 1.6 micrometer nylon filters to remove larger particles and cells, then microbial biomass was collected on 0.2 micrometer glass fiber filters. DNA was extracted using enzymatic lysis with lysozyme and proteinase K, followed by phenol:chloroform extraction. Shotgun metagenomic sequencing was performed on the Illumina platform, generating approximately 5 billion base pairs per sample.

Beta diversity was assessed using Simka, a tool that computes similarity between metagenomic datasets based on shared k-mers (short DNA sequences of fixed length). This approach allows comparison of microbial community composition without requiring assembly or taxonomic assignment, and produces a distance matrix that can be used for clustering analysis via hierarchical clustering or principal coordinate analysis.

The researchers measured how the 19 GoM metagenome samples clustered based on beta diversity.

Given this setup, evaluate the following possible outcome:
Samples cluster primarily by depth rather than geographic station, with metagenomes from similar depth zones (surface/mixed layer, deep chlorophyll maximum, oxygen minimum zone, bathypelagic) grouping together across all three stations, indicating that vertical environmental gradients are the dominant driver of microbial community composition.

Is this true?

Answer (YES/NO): YES